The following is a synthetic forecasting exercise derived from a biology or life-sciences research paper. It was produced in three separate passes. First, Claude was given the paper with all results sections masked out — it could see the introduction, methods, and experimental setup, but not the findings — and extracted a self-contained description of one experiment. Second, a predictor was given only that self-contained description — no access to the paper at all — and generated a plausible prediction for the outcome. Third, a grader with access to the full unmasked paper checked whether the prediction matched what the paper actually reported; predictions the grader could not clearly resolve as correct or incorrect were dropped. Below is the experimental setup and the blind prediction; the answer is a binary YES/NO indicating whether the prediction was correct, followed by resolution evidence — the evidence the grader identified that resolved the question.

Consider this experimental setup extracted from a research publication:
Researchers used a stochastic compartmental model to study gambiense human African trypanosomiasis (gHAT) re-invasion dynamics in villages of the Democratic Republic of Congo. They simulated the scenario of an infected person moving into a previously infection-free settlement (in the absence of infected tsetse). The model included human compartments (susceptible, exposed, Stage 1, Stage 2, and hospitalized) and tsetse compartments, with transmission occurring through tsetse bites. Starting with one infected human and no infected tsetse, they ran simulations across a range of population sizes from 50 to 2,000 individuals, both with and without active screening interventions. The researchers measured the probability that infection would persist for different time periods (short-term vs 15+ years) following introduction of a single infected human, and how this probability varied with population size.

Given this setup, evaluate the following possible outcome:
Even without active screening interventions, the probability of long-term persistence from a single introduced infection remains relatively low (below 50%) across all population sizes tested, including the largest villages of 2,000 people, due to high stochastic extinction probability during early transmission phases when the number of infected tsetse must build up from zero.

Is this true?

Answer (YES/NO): YES